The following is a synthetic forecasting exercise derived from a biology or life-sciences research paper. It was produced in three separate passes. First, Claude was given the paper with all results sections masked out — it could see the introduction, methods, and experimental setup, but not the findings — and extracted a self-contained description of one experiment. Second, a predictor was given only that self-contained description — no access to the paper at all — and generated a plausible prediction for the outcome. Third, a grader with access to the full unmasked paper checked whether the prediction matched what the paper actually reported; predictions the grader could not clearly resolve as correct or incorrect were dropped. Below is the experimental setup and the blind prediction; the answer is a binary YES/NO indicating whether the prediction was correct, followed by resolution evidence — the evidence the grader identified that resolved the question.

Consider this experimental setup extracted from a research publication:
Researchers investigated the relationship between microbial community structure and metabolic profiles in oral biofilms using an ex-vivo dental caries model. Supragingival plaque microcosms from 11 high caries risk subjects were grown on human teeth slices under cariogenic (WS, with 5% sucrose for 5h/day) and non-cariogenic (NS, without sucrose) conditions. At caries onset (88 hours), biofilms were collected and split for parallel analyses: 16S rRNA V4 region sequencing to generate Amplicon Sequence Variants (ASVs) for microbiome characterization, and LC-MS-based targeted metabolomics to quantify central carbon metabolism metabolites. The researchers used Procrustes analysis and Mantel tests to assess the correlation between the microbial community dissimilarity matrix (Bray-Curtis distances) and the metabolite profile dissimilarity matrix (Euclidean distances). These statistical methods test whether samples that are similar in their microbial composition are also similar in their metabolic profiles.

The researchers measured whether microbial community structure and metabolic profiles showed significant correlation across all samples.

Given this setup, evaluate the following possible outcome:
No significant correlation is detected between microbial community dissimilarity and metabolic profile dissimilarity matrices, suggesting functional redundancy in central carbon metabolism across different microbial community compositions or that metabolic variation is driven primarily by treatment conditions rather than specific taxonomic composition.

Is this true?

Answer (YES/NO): NO